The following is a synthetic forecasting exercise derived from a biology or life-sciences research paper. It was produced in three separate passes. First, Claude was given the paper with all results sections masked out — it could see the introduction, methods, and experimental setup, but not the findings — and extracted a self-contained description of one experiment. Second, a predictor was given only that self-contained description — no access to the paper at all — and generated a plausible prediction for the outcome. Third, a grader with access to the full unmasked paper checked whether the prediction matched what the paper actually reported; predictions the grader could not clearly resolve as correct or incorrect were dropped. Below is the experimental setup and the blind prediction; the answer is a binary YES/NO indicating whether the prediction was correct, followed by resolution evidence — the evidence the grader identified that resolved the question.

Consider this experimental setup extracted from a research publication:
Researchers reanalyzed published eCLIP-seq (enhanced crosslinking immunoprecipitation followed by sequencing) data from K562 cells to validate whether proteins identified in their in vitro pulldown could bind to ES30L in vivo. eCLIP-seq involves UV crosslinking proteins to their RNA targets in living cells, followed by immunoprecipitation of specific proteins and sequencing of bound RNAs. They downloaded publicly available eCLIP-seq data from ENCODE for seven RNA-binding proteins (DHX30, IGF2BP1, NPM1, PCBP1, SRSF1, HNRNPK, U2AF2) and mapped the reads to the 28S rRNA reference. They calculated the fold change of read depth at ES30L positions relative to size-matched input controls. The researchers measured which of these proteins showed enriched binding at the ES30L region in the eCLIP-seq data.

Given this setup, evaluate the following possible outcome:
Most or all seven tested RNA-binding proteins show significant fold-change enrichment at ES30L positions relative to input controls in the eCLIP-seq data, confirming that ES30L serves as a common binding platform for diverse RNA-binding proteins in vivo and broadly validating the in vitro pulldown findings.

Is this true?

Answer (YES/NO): NO